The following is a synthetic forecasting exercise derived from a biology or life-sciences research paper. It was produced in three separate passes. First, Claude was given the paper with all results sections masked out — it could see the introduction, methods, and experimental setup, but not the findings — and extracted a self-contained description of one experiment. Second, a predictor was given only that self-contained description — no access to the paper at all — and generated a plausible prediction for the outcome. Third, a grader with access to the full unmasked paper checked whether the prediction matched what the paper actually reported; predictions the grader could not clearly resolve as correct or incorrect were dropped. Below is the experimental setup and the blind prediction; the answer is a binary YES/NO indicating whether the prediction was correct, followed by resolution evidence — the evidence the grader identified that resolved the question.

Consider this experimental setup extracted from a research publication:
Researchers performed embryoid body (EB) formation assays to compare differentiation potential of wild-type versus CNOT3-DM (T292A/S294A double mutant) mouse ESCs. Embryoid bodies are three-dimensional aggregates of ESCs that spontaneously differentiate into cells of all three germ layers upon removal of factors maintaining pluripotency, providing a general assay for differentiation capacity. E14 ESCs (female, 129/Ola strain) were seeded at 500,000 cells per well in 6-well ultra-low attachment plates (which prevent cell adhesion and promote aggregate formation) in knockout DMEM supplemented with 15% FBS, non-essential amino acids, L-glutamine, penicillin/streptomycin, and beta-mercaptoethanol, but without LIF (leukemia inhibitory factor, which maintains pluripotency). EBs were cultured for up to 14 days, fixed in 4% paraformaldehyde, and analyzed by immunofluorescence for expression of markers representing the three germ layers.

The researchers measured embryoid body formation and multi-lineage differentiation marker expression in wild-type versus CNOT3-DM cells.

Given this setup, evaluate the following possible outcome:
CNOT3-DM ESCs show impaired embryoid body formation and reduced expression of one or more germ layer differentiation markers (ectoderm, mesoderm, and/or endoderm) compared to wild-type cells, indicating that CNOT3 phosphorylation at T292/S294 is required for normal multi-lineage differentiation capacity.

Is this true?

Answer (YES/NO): YES